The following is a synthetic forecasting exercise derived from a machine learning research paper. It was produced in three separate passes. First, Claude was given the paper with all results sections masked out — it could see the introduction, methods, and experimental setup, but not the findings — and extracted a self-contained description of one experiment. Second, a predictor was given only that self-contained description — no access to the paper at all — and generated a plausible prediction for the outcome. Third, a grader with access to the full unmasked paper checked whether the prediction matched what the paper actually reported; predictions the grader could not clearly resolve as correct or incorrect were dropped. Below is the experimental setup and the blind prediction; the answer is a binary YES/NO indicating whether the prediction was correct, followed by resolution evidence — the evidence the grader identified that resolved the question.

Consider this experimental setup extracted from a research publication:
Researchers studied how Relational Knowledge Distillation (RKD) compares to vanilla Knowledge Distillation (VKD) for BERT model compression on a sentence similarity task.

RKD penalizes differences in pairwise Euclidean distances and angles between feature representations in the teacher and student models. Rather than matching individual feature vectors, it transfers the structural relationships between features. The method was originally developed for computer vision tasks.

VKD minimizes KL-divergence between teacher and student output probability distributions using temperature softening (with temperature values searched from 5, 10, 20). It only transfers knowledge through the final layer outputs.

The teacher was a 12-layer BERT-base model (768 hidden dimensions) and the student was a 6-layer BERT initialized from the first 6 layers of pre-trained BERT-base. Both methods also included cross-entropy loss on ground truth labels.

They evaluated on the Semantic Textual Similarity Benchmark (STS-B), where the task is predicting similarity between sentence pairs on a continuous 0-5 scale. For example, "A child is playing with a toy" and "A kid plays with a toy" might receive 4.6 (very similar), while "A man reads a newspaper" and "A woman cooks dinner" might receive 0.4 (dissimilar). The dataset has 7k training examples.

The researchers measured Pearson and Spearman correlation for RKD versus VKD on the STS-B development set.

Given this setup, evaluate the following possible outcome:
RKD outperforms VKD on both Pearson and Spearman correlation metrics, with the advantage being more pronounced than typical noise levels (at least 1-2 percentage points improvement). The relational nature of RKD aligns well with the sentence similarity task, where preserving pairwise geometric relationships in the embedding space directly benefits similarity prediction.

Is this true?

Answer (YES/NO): NO